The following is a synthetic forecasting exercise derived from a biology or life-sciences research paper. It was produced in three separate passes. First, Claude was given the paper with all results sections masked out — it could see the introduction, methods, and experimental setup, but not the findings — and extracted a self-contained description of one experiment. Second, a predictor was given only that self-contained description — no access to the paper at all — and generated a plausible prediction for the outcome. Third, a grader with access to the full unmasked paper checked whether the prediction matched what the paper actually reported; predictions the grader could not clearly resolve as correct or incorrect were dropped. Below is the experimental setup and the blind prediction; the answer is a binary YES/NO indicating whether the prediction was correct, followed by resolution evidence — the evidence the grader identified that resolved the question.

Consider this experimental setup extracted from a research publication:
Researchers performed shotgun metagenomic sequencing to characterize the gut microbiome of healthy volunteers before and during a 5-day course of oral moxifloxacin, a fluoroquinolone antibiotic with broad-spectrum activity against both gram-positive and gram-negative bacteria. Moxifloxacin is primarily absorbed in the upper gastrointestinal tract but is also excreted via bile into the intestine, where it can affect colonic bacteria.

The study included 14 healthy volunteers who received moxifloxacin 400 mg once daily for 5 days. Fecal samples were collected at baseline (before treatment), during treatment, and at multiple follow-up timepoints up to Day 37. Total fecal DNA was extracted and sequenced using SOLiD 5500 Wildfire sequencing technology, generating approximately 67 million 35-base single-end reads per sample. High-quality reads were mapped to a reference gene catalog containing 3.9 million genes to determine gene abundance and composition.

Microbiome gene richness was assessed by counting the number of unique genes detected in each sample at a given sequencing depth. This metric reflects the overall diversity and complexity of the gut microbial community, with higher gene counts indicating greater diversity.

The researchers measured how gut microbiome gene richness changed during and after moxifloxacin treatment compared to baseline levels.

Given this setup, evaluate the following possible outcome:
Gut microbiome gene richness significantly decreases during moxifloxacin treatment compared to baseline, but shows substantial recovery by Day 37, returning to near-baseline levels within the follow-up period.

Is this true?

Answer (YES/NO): NO